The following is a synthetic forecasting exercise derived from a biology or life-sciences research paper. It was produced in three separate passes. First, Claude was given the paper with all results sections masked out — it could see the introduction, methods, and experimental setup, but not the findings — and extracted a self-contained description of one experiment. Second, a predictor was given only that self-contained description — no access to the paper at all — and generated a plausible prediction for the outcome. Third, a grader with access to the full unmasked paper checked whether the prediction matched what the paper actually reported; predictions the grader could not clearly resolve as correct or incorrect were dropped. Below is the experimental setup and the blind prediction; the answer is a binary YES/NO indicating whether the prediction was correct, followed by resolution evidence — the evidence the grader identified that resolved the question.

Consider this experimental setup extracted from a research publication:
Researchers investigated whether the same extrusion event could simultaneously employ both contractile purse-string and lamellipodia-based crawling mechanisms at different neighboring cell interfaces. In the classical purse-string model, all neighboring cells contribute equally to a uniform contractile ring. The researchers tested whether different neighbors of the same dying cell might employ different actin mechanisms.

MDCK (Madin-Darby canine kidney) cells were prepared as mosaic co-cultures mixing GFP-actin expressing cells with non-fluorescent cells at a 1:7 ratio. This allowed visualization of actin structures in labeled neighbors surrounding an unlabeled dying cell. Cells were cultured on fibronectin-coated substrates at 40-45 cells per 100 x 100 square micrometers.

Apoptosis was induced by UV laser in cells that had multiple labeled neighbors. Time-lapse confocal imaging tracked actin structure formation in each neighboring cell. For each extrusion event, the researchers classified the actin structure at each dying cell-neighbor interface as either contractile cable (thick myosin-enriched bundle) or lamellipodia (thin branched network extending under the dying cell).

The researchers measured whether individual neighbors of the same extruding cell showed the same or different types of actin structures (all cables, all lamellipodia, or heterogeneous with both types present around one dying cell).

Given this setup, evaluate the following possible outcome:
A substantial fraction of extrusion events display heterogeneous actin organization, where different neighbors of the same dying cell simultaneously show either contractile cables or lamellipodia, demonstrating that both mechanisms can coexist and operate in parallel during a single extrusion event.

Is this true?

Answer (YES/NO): YES